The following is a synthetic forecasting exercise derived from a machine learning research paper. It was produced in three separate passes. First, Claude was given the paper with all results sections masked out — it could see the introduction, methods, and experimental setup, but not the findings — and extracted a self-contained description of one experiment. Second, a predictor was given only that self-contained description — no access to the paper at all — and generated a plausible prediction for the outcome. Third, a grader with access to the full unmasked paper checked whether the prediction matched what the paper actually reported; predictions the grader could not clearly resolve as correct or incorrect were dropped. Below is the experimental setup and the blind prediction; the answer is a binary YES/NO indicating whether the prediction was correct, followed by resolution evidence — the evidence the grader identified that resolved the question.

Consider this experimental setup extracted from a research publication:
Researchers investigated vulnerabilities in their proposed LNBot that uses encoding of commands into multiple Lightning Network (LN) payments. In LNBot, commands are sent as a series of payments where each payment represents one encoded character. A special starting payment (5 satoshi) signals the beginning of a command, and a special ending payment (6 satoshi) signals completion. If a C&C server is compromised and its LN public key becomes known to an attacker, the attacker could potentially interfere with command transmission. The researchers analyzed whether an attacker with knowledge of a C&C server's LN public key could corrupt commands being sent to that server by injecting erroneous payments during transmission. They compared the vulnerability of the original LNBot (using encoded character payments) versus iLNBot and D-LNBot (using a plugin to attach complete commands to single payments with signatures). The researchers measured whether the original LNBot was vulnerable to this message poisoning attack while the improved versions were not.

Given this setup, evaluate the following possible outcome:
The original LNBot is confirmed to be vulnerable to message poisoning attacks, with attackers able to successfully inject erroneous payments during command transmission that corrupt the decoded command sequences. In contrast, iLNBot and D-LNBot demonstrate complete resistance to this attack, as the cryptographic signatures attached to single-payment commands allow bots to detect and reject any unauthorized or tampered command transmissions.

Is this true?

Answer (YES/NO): YES